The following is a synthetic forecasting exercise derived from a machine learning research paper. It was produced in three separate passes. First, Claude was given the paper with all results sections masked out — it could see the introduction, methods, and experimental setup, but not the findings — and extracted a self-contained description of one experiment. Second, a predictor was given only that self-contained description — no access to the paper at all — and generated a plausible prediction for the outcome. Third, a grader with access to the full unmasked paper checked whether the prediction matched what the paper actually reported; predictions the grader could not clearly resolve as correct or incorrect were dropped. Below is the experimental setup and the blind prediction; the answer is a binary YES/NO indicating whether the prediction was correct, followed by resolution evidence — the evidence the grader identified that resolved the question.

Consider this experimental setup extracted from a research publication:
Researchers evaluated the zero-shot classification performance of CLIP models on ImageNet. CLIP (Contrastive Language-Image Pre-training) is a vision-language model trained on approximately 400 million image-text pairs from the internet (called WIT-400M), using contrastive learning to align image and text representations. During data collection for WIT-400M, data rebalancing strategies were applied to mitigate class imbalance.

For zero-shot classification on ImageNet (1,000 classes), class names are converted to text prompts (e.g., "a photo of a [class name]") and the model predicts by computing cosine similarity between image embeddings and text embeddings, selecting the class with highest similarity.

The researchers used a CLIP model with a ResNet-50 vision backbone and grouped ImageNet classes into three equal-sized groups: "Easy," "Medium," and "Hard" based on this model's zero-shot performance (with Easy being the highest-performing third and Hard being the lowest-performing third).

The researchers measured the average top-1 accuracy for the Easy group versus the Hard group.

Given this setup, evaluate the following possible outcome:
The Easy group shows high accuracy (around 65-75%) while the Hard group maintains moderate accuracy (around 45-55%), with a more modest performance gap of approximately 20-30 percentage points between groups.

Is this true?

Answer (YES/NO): NO